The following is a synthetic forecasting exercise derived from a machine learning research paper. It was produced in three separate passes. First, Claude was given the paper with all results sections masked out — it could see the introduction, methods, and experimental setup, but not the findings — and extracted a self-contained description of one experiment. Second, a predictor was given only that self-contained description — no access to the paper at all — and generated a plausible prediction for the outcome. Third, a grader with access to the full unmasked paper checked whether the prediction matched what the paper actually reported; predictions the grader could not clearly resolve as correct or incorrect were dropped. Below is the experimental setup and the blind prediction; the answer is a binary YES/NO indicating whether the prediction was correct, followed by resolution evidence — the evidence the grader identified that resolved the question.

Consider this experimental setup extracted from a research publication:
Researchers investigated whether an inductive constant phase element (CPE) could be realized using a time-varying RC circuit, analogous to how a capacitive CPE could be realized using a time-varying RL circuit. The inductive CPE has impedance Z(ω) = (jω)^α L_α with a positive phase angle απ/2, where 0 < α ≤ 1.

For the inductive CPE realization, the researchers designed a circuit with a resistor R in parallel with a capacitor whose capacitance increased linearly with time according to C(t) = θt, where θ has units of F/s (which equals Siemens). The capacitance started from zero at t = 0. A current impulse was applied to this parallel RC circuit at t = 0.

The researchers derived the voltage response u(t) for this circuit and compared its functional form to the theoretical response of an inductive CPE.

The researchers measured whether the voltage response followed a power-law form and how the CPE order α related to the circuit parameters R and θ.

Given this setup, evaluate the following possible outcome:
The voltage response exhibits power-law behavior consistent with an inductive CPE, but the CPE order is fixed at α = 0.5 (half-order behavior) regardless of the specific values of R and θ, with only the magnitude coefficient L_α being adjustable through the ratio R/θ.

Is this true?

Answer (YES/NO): NO